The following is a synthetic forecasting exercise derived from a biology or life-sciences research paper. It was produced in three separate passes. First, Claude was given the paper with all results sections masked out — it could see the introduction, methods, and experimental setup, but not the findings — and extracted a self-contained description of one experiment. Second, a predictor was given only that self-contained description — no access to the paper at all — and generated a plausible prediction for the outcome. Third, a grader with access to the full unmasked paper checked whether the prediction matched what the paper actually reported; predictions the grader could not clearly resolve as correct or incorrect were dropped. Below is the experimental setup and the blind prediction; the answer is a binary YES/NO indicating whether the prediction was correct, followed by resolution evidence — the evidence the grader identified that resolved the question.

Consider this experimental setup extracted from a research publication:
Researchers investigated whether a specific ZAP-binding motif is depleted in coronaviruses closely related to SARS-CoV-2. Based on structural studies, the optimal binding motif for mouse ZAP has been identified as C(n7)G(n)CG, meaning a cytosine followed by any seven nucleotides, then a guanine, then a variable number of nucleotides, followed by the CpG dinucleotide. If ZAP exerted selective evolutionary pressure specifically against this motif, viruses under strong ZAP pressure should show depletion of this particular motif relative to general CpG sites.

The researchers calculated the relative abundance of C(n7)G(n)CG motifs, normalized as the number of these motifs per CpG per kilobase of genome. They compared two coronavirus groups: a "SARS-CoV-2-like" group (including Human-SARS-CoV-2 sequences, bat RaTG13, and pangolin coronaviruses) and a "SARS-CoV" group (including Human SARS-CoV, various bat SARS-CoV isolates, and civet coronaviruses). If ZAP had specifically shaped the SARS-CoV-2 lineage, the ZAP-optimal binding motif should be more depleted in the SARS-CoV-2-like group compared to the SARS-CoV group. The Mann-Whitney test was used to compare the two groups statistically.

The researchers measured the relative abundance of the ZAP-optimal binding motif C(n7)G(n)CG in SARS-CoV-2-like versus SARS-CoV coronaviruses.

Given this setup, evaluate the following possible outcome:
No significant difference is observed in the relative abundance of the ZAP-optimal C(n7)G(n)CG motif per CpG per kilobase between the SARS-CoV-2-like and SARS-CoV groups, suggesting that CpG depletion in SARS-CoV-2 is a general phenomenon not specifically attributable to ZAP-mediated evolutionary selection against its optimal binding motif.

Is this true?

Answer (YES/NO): NO